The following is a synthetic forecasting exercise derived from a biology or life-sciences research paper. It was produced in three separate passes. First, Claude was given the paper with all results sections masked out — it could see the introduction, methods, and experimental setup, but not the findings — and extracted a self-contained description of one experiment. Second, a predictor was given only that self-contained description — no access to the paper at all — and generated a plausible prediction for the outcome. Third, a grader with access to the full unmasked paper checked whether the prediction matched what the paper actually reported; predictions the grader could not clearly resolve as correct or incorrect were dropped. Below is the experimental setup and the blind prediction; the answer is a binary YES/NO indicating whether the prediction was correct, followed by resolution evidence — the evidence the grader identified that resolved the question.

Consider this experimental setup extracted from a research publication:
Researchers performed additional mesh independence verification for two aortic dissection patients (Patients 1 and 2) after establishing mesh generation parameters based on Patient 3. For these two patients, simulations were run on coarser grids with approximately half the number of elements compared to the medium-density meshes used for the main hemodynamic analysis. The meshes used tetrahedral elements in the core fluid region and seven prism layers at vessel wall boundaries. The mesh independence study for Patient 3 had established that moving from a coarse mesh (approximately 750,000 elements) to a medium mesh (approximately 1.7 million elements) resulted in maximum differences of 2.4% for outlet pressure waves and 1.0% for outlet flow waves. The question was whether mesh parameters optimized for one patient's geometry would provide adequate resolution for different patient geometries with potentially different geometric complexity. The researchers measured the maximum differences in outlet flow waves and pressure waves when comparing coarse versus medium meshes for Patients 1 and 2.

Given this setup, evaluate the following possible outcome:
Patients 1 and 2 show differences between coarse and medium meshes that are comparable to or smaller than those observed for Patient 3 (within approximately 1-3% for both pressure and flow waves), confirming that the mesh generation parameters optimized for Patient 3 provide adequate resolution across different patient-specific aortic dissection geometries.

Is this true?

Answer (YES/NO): NO